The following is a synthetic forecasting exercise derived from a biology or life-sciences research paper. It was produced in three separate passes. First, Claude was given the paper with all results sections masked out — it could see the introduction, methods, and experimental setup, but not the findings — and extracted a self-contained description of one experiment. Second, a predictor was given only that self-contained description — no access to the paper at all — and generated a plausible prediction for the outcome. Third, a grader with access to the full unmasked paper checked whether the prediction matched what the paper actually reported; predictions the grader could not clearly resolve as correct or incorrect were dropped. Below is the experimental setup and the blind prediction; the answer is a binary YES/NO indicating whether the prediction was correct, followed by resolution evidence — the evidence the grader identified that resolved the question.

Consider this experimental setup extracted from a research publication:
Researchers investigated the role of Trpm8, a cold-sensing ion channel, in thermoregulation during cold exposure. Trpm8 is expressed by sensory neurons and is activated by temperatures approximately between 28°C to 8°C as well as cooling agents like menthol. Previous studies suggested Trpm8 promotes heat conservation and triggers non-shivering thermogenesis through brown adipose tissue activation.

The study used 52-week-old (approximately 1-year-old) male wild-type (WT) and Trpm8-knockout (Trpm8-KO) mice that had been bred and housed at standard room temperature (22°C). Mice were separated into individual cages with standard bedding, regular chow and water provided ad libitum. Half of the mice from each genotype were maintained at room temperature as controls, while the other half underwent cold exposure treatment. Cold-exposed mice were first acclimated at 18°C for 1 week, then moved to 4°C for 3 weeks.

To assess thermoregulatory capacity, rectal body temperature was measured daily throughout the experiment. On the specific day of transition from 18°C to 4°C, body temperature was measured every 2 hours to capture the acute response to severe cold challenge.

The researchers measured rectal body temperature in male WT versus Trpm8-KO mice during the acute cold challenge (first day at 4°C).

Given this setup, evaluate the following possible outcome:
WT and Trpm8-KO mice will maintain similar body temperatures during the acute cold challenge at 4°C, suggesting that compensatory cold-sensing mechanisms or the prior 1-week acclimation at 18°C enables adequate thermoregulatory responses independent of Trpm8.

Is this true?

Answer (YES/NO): NO